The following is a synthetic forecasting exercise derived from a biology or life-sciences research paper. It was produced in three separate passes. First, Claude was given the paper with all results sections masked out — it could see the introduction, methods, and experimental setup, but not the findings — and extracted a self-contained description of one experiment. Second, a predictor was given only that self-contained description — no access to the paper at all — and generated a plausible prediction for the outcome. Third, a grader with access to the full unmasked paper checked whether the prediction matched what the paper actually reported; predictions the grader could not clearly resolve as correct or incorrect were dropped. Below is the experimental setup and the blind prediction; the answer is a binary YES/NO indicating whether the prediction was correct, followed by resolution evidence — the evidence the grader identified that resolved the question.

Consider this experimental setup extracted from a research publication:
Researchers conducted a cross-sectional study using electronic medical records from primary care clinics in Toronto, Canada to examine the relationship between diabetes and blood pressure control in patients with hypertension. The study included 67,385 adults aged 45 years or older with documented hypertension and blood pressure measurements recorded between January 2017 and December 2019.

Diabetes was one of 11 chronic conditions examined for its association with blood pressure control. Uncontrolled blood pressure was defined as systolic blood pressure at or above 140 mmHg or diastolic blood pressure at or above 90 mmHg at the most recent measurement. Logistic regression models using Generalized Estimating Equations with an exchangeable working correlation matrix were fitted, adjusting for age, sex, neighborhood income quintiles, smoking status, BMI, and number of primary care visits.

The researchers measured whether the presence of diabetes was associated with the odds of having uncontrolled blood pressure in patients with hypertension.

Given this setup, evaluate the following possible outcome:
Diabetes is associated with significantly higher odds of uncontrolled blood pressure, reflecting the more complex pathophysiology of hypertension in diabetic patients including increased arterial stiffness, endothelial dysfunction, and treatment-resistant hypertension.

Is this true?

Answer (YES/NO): NO